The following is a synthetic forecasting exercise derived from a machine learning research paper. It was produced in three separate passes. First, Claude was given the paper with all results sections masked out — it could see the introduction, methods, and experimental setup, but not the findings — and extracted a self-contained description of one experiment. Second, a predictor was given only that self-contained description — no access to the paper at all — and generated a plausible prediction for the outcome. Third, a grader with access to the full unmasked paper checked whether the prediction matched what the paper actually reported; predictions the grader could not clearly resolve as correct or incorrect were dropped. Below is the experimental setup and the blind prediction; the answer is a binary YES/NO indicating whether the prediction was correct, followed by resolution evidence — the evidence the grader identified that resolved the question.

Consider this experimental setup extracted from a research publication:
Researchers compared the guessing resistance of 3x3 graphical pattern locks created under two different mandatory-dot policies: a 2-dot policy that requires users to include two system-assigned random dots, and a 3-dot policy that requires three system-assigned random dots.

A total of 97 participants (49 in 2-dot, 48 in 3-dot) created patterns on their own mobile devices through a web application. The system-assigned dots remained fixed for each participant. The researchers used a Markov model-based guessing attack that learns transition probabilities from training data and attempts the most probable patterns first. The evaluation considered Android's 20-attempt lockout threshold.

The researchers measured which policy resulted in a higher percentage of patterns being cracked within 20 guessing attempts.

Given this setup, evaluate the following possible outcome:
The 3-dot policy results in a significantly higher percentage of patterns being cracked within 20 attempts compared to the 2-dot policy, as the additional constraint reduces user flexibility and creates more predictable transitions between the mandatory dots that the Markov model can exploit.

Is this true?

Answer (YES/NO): YES